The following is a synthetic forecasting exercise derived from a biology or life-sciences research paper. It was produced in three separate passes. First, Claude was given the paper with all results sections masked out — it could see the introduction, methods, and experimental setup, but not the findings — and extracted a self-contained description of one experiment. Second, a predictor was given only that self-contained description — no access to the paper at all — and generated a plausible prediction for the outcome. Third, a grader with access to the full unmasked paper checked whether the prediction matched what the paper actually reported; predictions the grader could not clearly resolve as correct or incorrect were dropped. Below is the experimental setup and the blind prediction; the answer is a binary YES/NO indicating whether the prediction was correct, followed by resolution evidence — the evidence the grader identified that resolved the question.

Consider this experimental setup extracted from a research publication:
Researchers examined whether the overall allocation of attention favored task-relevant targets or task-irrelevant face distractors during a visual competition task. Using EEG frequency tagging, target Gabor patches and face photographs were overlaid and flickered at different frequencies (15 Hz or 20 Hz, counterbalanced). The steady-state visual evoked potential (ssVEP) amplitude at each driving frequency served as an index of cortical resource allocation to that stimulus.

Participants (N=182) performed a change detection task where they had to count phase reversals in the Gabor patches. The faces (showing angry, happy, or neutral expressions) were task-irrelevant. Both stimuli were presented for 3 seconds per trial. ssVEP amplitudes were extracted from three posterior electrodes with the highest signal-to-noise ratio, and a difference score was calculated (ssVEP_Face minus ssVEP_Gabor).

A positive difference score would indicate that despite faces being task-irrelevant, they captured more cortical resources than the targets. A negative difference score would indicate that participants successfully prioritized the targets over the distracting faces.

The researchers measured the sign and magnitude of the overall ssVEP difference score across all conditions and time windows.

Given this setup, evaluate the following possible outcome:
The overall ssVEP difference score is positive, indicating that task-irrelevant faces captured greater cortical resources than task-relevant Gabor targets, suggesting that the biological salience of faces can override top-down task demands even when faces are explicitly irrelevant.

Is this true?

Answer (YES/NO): NO